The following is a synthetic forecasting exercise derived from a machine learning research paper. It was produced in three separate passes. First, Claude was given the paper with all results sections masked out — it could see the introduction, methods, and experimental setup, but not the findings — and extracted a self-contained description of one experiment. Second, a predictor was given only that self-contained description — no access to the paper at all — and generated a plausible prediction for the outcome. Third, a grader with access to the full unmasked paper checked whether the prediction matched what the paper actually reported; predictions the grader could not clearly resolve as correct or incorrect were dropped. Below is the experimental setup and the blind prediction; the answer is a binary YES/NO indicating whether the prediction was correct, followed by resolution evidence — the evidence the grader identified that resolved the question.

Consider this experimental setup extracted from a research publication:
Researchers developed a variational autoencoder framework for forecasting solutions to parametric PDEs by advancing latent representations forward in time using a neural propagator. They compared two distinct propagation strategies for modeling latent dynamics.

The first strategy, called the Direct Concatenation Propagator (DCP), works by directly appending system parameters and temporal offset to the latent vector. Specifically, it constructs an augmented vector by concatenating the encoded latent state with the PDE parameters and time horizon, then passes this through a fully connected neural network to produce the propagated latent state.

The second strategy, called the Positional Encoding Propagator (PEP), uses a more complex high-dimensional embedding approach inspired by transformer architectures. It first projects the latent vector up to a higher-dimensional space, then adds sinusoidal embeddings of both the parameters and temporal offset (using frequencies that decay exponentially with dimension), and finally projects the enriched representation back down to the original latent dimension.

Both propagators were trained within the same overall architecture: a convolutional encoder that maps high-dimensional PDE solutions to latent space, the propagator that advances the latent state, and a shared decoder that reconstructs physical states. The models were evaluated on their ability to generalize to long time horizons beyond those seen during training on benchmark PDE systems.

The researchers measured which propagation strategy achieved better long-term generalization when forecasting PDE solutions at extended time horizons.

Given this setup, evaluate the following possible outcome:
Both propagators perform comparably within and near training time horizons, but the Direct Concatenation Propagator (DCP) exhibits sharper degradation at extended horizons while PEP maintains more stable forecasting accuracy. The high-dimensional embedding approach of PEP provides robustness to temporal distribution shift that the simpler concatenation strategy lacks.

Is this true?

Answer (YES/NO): NO